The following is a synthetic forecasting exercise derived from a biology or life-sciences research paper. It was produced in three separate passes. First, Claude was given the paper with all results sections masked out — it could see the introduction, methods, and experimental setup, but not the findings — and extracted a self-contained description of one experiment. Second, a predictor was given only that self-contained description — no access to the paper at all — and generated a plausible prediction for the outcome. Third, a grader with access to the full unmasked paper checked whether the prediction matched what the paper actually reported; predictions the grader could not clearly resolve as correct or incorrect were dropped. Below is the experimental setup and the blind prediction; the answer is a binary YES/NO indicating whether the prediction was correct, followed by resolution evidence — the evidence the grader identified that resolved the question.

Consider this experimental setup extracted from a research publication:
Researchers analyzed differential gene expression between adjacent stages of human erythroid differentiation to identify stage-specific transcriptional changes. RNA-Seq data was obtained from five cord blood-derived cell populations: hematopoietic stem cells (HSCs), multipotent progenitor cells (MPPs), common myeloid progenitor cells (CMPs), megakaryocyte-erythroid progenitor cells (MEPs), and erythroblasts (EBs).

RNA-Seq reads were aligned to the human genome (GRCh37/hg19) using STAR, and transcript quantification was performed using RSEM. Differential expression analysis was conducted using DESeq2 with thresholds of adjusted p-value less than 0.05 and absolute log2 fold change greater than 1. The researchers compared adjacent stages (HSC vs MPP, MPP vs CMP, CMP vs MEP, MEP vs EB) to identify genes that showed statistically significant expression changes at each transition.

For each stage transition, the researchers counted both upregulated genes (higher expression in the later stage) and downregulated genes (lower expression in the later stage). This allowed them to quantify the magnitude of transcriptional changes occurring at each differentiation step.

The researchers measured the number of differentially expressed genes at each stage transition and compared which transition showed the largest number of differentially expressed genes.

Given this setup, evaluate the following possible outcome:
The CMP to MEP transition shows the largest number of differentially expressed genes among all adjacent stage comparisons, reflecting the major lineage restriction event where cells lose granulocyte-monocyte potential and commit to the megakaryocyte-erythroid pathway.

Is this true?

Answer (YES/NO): NO